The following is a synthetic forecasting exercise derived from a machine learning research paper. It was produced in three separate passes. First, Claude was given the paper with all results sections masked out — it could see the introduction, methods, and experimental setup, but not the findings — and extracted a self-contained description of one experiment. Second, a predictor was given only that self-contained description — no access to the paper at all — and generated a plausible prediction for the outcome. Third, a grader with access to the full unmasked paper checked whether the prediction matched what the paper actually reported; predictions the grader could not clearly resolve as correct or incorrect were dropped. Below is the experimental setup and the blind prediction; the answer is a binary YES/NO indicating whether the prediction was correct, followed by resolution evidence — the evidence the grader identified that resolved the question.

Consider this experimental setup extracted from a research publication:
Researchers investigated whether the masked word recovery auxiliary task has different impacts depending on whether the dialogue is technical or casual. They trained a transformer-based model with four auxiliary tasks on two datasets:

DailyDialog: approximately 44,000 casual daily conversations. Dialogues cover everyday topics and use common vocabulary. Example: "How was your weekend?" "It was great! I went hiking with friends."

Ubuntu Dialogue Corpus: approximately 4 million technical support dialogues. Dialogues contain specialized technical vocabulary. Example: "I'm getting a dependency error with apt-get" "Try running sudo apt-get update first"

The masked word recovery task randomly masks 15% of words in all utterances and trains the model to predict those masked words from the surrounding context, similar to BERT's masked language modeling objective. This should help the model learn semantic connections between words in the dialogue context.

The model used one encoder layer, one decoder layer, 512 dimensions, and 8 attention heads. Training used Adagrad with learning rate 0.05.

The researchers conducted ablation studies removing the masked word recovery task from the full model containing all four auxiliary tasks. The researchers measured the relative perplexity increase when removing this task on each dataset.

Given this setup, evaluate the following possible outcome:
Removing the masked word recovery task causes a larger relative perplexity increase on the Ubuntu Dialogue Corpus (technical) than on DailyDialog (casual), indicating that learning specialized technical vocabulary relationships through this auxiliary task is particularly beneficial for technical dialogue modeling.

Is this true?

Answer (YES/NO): YES